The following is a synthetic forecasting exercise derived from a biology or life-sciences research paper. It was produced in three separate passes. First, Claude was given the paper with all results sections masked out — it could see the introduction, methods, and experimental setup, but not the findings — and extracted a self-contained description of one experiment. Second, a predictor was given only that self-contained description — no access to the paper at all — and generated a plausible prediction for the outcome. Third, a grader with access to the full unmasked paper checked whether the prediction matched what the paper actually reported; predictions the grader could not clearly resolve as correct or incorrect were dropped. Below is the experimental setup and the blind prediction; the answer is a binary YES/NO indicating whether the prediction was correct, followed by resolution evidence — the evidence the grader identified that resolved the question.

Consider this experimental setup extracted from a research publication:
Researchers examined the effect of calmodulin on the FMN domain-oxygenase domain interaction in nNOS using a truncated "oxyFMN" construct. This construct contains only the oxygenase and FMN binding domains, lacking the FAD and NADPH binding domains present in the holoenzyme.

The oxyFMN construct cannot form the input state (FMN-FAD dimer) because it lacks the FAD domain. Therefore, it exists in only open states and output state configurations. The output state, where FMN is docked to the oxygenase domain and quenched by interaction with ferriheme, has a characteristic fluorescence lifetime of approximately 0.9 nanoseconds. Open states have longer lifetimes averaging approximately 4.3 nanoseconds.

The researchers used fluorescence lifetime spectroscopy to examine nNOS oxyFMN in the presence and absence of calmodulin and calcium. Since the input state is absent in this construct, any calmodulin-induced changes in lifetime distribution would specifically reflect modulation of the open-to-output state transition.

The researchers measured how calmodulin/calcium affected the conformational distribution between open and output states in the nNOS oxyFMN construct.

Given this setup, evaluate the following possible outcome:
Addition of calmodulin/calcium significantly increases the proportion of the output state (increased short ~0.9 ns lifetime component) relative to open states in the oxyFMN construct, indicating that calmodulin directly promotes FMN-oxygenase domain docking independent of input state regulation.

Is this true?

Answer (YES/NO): YES